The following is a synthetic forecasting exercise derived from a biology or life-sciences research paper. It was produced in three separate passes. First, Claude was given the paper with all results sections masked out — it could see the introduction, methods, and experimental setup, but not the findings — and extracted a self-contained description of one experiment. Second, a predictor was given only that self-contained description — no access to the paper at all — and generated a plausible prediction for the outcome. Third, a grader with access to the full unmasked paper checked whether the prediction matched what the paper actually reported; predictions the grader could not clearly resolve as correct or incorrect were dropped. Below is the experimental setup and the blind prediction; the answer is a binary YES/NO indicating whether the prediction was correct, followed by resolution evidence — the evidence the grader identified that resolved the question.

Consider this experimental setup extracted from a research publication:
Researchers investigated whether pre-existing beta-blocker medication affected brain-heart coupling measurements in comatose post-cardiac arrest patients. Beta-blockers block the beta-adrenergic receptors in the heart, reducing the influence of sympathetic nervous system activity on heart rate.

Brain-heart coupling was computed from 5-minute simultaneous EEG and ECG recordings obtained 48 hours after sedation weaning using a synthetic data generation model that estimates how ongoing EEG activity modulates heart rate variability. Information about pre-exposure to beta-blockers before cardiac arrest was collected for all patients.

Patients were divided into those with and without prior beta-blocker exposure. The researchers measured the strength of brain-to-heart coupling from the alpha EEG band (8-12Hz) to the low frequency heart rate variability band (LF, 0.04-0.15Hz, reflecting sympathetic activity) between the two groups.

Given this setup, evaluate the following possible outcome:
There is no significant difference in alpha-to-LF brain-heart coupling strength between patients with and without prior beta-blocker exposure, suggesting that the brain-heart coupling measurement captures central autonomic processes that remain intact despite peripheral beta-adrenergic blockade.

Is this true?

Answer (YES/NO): YES